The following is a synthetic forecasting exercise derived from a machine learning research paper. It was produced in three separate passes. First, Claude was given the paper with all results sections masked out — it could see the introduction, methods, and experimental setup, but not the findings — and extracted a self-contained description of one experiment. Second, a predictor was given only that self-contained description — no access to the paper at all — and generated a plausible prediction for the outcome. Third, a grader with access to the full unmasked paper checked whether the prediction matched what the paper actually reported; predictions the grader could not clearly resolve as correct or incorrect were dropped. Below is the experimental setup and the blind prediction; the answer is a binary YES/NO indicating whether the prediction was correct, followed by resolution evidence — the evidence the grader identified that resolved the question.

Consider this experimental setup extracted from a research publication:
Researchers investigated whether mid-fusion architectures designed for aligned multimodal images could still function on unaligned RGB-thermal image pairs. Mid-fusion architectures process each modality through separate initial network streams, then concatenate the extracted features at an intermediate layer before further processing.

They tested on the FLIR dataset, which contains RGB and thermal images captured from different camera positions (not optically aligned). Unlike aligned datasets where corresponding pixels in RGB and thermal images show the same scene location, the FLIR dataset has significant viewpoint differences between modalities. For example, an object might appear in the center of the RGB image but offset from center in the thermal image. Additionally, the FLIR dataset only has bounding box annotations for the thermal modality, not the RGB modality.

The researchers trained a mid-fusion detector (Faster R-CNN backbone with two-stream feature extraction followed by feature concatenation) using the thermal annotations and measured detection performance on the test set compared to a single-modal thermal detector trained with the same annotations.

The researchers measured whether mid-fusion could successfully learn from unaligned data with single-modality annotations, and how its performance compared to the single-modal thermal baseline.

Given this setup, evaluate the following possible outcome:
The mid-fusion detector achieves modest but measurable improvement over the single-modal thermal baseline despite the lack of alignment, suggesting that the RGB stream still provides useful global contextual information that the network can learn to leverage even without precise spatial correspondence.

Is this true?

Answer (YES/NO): YES